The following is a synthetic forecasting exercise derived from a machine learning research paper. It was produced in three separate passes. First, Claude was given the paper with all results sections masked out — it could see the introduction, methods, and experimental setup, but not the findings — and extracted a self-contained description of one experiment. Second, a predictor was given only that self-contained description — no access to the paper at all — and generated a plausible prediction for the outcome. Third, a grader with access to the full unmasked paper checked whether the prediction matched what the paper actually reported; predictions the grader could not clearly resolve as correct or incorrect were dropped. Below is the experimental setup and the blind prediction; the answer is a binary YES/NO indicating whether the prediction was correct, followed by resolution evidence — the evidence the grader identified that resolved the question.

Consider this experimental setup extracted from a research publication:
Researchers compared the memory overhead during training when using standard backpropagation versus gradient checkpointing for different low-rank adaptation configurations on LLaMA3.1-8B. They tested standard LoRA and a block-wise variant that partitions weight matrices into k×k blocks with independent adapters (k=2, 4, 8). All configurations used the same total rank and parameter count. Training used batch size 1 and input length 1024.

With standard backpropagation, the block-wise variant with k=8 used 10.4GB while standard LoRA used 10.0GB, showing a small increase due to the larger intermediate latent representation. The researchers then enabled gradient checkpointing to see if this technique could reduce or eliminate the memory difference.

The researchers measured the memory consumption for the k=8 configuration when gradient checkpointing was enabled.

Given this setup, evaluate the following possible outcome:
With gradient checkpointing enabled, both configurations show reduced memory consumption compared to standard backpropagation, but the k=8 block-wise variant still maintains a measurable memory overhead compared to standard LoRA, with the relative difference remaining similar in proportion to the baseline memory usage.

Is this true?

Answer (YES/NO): NO